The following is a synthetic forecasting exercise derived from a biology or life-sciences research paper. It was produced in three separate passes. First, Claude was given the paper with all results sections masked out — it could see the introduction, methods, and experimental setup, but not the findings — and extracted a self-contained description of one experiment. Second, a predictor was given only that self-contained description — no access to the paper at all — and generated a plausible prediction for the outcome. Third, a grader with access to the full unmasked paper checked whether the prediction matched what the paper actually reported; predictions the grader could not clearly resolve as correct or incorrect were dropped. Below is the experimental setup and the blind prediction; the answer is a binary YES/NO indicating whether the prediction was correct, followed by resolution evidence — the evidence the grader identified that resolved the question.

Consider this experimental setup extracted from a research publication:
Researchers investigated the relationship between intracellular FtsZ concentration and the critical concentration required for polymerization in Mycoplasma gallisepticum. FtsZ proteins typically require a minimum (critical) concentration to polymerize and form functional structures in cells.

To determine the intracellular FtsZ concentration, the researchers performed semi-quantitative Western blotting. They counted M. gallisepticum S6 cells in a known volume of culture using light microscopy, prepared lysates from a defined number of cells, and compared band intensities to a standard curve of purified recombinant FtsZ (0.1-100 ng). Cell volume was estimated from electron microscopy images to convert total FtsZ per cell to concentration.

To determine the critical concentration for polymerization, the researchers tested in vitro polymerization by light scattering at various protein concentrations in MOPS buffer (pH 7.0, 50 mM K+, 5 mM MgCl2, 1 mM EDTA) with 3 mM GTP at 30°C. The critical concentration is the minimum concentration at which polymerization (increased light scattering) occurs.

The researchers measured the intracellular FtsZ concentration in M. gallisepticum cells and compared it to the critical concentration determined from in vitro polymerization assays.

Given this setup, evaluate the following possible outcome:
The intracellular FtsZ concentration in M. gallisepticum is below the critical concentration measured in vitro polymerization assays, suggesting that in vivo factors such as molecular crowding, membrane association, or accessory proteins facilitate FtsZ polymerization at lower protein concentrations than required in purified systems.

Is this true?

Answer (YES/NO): NO